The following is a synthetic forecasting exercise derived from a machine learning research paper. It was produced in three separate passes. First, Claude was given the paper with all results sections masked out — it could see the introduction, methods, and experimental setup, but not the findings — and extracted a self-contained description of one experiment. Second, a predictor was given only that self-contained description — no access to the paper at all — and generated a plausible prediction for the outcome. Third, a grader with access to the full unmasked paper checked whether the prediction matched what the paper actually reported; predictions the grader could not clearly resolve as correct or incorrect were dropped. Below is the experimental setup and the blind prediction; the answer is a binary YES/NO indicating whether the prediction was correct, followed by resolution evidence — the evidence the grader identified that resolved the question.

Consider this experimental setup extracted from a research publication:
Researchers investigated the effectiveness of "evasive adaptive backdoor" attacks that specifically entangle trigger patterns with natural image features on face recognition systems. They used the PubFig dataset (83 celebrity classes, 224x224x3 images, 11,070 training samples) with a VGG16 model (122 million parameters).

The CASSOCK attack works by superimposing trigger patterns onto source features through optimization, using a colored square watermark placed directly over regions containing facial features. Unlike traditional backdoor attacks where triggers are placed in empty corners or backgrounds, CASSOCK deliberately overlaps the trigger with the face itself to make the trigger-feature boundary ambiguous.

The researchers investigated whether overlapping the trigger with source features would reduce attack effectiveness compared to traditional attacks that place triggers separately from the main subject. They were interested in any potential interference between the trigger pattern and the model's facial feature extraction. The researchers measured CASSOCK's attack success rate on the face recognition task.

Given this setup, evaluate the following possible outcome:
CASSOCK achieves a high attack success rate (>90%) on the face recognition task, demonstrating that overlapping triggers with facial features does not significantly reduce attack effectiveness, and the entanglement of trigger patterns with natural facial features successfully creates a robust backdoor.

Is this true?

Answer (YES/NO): YES